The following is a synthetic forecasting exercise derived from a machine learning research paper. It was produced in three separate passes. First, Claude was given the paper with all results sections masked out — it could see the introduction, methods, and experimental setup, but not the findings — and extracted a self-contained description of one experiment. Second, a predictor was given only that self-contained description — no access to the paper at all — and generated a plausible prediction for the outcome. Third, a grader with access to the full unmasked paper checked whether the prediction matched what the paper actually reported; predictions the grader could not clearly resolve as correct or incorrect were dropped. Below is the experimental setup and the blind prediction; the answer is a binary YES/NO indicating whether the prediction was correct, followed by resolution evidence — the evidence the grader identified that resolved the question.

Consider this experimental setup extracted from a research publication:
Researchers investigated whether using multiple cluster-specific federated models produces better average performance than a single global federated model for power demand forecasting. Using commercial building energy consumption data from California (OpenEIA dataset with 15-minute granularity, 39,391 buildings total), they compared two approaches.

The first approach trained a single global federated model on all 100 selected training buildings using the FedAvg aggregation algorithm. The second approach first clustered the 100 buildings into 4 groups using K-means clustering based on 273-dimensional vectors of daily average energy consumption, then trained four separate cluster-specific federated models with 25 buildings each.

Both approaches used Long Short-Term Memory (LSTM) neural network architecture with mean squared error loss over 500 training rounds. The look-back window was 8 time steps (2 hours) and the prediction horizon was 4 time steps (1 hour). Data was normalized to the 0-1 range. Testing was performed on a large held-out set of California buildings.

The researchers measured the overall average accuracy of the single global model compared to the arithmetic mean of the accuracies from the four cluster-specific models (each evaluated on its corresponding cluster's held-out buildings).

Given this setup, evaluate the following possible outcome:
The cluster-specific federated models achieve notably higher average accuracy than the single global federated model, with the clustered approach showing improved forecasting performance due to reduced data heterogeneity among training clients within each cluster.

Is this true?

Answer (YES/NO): NO